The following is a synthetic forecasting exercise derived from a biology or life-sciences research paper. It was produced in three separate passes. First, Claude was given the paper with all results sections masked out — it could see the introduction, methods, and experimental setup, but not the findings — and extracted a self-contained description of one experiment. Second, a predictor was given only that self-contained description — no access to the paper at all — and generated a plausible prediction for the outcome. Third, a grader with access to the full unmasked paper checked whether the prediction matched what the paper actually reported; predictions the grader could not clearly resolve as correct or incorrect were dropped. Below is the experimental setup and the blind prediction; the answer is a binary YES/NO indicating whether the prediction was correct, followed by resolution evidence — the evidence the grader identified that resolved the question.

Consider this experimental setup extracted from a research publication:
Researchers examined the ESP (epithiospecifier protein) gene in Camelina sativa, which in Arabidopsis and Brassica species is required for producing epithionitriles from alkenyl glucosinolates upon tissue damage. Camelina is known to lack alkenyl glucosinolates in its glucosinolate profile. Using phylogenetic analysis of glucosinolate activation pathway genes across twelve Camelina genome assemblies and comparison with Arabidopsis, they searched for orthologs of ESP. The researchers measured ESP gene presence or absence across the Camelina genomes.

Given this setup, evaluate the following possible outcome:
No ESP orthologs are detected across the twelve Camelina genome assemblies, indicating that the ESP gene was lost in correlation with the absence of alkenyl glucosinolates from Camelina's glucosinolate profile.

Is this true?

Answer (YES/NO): YES